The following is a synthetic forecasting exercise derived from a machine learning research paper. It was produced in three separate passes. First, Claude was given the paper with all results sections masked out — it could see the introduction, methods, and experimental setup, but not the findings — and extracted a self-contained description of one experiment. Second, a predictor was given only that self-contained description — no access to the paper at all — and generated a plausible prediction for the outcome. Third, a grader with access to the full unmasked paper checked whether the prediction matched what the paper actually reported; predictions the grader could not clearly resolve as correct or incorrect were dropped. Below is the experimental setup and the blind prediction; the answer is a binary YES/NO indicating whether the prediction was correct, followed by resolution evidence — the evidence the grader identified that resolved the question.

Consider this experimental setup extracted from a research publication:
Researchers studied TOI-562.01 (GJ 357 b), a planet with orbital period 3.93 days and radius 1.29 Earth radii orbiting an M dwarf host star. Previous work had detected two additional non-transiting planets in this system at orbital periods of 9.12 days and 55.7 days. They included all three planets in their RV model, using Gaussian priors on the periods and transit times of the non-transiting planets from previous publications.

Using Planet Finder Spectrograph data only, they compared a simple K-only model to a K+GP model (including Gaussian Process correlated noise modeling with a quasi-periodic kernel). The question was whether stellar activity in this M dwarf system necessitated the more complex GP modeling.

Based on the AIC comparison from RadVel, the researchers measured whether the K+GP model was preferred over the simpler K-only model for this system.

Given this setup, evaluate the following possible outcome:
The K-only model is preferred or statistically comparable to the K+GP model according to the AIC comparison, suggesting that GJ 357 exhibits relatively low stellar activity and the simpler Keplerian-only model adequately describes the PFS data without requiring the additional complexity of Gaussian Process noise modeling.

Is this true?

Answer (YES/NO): YES